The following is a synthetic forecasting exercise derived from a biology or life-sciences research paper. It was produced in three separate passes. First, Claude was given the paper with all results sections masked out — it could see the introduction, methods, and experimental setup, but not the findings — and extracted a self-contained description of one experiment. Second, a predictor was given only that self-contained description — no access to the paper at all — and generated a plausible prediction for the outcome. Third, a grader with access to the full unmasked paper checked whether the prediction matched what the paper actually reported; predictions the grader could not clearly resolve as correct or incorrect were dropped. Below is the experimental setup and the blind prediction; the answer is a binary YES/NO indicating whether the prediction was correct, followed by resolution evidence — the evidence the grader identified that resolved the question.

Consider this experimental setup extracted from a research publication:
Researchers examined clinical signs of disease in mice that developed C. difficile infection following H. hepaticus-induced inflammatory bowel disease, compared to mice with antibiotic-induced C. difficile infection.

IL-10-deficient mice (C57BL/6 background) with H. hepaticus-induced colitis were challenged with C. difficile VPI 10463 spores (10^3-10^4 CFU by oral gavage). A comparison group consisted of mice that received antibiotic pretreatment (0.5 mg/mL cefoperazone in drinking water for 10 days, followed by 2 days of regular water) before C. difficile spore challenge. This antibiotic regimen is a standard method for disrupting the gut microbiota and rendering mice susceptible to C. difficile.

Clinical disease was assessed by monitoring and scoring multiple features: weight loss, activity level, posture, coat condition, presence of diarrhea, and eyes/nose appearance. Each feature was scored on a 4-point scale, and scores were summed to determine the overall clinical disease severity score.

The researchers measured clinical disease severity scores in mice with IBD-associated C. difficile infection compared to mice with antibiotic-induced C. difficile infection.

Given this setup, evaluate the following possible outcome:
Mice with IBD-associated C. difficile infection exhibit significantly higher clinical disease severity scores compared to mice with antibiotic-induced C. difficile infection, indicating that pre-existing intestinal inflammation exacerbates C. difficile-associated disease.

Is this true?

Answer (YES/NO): NO